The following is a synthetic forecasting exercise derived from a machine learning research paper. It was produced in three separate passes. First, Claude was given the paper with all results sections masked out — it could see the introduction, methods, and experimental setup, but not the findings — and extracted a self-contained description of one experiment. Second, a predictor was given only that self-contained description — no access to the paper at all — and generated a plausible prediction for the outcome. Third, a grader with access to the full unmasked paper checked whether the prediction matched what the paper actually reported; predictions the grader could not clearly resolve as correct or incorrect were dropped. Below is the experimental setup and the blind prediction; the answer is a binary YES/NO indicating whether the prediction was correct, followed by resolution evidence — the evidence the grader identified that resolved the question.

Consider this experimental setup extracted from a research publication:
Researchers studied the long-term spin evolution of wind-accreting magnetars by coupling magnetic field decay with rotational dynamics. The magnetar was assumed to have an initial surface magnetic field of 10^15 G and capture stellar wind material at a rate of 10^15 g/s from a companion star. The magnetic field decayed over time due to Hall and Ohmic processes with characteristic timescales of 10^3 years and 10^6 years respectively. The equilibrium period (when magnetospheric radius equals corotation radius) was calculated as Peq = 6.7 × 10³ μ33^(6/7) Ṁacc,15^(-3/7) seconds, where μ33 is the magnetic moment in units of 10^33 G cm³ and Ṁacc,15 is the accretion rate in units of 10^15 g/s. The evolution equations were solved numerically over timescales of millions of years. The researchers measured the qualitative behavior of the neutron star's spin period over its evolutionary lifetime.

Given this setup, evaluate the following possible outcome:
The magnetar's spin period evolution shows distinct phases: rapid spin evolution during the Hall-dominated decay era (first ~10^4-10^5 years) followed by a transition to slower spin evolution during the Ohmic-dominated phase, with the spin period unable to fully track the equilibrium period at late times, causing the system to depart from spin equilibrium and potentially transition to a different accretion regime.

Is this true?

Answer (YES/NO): NO